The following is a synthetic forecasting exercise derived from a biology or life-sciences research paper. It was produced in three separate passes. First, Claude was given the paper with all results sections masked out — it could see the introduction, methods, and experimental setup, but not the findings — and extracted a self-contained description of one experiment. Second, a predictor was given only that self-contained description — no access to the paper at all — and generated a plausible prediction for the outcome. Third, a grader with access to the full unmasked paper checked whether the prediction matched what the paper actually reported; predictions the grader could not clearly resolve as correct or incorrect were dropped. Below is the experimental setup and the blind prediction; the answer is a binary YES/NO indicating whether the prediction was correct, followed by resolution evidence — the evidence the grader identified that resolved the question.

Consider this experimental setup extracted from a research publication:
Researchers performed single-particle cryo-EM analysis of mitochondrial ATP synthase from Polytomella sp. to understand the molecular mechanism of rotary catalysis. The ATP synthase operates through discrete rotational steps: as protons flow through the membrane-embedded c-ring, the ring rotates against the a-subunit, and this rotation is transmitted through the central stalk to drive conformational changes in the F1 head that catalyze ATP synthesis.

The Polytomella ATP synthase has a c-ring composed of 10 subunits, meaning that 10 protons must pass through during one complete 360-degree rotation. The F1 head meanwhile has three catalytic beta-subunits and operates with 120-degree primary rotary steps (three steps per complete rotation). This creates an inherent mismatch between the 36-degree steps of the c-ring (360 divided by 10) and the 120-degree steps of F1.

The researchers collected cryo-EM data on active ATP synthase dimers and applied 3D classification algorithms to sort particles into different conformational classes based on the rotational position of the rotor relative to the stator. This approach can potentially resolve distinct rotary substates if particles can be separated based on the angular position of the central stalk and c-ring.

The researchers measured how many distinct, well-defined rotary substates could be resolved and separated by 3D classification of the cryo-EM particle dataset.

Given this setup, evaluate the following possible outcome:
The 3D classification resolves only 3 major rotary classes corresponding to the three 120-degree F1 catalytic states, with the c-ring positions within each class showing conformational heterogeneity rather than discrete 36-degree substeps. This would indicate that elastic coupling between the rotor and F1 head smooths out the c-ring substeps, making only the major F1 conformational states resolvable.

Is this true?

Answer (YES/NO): NO